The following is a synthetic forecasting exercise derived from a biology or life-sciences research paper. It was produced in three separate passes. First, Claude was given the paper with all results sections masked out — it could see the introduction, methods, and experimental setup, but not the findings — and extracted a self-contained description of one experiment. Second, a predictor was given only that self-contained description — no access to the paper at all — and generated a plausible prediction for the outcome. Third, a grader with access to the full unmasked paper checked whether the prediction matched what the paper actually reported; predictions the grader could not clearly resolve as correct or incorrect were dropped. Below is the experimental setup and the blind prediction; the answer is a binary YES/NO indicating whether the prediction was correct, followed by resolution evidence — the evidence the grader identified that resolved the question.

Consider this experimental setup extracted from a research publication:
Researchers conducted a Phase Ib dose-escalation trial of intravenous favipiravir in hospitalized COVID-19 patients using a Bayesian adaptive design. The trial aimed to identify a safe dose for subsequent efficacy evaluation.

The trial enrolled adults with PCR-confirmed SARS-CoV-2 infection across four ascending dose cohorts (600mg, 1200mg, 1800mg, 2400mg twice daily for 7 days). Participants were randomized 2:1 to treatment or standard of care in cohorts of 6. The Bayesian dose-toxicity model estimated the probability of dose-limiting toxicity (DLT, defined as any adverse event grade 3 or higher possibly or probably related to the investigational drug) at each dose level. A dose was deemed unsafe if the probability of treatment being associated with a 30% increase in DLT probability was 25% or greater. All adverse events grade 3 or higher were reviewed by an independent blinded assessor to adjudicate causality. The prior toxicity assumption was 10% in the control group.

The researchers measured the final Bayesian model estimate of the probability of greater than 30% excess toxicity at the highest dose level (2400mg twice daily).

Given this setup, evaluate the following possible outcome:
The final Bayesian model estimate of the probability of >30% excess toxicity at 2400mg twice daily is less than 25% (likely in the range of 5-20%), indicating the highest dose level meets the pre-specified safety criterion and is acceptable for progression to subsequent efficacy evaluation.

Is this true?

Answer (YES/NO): NO